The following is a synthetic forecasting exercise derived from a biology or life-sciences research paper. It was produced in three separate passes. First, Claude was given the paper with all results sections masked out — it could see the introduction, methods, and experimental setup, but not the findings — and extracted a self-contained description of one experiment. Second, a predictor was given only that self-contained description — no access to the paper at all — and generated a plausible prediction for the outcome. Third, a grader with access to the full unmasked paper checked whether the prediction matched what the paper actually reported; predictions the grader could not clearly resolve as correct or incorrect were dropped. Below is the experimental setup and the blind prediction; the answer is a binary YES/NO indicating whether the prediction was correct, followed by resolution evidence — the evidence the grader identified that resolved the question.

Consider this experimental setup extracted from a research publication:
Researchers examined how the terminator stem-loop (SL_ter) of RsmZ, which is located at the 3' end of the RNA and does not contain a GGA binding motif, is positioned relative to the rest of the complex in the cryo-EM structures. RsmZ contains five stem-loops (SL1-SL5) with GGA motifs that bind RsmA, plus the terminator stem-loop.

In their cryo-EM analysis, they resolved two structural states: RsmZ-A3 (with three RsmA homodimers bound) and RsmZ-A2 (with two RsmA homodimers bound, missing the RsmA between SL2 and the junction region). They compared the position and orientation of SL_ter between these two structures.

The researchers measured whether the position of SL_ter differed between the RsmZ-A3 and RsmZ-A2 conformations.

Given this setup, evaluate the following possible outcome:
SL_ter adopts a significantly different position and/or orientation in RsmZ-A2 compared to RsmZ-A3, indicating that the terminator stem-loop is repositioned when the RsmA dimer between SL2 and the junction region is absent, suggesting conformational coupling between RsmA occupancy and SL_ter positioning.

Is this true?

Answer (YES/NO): YES